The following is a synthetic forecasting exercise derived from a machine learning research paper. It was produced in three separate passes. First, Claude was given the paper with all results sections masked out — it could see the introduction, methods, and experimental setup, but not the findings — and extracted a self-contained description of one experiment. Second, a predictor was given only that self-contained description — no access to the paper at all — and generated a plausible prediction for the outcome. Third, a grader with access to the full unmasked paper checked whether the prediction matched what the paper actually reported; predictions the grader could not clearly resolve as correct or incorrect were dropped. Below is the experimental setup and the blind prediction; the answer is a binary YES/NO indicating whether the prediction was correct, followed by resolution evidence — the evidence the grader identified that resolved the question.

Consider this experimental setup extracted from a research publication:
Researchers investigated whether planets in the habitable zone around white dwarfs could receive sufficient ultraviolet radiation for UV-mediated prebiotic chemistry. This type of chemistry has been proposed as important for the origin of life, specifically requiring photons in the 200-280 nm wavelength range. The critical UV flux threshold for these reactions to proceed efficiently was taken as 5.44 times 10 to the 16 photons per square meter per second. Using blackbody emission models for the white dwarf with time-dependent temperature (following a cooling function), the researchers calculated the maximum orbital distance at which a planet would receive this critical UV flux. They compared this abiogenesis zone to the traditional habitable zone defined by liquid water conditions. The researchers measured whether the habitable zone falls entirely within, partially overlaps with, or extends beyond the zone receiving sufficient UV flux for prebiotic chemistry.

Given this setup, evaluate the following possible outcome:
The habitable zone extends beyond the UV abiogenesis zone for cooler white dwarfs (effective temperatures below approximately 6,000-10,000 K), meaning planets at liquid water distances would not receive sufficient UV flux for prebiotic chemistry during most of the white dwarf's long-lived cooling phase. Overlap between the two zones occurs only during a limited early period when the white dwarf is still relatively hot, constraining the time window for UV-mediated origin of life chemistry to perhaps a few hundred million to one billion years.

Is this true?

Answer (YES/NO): NO